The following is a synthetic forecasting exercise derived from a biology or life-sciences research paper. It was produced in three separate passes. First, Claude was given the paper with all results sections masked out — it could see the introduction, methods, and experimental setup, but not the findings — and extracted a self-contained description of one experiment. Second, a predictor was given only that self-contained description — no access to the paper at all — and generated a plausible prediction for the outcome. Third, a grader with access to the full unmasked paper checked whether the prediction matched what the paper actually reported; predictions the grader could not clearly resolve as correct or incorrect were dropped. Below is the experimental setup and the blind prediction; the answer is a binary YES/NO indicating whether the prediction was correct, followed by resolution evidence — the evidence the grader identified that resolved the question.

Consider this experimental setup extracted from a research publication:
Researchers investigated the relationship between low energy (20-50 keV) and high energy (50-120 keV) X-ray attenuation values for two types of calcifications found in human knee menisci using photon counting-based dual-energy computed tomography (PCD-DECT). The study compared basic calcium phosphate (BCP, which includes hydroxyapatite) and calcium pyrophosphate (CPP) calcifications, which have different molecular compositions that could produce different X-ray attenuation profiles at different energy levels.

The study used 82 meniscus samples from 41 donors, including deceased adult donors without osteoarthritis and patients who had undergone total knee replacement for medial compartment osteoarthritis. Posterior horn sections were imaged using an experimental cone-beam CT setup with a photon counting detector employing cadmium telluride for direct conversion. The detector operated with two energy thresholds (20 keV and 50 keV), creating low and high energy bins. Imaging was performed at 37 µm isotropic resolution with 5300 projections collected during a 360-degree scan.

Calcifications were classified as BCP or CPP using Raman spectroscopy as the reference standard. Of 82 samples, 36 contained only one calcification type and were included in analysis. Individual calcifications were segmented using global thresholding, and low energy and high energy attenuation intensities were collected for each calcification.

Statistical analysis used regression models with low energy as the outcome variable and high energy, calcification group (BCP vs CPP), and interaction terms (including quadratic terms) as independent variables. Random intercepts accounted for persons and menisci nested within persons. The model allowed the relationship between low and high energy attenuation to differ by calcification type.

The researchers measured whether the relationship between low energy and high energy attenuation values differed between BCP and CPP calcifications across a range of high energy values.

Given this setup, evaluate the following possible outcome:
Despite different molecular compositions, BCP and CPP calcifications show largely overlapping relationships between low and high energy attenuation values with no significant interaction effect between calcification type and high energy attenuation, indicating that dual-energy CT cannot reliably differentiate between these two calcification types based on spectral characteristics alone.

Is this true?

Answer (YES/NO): NO